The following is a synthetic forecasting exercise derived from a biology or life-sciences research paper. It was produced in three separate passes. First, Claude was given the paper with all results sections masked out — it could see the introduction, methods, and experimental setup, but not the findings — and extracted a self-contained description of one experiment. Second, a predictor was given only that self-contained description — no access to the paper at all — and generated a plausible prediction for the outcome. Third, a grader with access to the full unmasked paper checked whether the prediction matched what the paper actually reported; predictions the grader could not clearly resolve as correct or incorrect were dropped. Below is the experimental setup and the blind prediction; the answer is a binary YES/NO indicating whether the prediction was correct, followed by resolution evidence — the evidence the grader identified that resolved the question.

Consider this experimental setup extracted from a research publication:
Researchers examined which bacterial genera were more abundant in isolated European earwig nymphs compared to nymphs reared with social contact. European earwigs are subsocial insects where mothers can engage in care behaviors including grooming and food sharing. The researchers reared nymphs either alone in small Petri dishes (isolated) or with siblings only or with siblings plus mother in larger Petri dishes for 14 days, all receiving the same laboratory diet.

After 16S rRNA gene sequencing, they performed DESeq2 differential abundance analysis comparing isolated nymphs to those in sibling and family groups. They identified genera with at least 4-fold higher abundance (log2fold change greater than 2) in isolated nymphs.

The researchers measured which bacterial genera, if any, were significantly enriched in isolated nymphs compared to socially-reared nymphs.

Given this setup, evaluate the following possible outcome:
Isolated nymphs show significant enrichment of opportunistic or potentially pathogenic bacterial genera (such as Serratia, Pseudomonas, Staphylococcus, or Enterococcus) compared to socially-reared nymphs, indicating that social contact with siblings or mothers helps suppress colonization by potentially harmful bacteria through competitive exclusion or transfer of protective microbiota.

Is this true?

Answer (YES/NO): NO